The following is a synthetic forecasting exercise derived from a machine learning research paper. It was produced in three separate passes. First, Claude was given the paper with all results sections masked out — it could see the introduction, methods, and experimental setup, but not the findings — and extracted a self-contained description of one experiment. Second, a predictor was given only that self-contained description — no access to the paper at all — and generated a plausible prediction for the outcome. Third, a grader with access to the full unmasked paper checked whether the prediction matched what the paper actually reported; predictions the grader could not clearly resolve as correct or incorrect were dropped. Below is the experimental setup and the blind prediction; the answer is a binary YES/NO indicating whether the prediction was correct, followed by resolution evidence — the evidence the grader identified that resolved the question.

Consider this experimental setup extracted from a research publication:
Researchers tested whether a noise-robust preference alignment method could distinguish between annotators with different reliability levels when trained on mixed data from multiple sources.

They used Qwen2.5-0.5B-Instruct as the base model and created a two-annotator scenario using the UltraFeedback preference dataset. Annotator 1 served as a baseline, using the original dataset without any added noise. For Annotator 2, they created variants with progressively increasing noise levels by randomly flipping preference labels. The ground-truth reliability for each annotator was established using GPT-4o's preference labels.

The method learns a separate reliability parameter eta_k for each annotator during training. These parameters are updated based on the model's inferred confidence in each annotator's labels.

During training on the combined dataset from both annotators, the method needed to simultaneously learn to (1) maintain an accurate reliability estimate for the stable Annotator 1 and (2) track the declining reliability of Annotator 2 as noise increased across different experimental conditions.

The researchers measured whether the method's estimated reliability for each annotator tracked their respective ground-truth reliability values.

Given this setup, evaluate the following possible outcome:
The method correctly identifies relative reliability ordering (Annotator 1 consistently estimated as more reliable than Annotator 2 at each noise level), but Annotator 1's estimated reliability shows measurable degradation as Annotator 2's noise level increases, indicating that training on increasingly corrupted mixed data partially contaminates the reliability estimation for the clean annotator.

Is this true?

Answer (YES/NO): NO